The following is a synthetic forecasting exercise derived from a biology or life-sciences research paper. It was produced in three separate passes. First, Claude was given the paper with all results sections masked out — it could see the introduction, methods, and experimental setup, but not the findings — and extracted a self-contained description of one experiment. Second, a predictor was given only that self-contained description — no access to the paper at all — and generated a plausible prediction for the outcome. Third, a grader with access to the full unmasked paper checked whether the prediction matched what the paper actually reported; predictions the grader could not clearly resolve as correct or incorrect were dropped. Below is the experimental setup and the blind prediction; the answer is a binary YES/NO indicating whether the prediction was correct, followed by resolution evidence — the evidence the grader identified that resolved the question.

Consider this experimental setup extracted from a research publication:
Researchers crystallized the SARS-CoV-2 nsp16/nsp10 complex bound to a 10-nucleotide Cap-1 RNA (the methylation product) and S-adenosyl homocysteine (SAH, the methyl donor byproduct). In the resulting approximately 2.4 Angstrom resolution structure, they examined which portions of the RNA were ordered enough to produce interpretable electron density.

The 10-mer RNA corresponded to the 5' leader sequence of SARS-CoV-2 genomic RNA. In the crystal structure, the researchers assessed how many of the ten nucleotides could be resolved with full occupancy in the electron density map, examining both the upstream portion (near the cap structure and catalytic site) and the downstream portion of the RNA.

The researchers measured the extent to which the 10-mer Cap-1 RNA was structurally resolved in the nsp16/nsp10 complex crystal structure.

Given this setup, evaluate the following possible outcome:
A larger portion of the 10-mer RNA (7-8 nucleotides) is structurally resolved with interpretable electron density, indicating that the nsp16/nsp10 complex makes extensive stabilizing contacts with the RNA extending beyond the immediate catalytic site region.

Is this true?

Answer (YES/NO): NO